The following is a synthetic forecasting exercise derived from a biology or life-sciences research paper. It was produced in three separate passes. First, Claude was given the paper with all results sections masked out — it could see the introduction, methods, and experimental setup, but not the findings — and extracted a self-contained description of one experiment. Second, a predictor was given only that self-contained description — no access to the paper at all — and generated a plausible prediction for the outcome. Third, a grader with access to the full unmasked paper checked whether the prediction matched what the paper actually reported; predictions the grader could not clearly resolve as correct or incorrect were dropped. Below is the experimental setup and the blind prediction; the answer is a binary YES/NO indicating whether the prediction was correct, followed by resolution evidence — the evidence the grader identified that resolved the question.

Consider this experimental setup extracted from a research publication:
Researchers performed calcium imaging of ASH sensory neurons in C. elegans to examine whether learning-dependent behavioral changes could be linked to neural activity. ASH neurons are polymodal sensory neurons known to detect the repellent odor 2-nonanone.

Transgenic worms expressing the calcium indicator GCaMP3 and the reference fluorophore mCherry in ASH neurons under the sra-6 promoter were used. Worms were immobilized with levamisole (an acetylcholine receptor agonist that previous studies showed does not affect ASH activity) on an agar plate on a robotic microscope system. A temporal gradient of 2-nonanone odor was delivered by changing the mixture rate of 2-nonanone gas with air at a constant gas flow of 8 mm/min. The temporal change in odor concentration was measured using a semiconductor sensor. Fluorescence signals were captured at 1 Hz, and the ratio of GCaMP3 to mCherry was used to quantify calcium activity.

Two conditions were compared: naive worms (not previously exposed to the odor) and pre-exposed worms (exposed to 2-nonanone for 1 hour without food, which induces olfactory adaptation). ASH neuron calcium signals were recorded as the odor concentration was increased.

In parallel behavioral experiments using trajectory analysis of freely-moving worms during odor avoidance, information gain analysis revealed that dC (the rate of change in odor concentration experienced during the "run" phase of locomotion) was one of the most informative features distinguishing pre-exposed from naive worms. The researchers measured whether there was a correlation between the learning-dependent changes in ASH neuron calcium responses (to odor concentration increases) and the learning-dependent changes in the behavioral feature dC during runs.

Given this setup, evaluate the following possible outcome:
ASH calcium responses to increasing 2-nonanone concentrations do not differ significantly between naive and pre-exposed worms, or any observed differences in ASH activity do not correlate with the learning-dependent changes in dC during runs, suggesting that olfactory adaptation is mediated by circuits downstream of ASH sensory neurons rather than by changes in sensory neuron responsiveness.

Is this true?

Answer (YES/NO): NO